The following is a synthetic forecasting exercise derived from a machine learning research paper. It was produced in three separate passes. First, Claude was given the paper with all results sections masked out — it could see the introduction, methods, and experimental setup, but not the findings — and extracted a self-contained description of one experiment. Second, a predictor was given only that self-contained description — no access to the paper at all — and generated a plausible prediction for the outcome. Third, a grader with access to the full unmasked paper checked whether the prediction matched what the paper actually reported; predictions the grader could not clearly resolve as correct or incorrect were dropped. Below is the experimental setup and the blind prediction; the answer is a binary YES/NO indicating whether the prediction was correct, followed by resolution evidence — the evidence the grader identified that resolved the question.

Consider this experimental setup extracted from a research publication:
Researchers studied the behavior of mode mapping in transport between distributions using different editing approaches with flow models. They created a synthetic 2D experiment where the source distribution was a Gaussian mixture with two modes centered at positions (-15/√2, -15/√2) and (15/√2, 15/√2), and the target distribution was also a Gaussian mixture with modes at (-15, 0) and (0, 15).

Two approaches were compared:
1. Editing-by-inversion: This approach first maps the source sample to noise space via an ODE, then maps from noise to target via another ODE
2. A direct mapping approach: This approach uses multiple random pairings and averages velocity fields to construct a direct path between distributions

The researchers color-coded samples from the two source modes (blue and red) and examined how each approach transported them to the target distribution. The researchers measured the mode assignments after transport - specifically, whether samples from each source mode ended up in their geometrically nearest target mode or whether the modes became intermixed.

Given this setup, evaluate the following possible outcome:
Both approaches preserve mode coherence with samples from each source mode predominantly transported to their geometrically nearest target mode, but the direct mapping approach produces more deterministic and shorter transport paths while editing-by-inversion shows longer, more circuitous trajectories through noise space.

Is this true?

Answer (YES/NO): NO